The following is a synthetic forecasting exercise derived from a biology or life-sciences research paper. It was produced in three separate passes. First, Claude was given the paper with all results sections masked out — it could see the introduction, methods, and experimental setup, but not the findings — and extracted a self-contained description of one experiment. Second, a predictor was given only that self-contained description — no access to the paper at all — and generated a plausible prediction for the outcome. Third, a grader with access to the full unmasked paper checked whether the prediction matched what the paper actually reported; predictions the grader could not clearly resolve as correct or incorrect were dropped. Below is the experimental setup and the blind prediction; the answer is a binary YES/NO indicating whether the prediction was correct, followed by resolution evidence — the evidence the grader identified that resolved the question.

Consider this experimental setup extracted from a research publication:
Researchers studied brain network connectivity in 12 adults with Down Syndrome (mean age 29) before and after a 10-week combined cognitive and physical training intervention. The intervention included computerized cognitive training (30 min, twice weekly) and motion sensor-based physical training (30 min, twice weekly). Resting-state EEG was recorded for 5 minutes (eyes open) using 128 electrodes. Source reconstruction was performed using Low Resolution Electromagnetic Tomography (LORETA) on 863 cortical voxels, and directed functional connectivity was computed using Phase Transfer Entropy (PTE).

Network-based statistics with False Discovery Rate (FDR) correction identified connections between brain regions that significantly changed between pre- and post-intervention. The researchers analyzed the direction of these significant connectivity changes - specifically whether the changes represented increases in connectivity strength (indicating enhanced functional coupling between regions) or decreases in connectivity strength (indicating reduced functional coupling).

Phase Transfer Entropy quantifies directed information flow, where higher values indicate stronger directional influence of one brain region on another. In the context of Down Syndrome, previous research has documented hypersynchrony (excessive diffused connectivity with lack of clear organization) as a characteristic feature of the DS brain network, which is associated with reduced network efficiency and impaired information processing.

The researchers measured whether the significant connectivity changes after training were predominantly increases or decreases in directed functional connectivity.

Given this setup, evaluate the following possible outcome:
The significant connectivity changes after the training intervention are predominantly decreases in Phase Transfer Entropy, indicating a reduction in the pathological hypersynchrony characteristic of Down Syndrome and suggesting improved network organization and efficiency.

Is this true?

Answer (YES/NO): NO